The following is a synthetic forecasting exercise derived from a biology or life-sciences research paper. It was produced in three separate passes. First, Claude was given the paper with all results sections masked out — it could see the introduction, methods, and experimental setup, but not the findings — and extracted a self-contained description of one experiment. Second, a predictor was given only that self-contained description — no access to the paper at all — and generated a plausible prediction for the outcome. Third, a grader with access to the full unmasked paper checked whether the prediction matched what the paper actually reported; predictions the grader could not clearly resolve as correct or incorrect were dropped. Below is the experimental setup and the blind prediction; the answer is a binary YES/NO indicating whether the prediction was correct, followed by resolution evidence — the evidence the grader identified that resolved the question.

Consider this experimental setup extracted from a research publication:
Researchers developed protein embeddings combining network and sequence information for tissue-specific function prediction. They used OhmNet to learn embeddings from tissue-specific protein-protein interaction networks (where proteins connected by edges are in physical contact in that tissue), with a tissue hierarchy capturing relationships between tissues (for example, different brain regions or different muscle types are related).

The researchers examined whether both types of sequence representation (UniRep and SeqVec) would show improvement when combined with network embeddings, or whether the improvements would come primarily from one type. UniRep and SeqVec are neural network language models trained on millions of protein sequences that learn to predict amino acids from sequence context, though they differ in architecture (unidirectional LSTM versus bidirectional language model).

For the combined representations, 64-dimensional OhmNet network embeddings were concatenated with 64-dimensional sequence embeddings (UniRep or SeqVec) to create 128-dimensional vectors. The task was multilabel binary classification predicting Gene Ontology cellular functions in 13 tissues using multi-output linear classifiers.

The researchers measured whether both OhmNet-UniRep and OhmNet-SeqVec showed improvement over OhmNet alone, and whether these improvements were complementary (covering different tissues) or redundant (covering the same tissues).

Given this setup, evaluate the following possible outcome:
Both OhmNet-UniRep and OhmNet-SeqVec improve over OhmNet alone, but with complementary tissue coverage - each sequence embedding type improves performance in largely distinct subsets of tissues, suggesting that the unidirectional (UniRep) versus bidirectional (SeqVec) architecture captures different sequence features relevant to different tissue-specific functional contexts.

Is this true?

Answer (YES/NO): YES